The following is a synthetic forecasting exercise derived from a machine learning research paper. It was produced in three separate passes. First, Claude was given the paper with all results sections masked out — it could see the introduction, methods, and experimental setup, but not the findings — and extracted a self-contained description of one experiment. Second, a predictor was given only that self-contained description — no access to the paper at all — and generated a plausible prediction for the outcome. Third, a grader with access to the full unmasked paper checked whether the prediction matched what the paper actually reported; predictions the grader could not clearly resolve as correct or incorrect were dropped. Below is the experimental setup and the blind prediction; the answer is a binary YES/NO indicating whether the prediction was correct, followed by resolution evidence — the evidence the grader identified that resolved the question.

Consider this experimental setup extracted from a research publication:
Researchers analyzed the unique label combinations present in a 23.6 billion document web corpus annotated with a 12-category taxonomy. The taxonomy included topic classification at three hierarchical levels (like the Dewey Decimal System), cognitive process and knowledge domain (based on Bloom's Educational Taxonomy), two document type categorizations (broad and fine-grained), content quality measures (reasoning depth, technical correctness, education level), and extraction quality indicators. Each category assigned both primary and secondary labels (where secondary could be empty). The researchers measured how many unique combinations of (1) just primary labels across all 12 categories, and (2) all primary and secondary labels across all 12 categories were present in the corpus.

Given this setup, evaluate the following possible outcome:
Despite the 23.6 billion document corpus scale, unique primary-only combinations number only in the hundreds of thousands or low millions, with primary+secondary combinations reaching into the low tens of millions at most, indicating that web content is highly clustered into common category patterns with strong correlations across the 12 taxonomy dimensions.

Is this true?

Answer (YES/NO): NO